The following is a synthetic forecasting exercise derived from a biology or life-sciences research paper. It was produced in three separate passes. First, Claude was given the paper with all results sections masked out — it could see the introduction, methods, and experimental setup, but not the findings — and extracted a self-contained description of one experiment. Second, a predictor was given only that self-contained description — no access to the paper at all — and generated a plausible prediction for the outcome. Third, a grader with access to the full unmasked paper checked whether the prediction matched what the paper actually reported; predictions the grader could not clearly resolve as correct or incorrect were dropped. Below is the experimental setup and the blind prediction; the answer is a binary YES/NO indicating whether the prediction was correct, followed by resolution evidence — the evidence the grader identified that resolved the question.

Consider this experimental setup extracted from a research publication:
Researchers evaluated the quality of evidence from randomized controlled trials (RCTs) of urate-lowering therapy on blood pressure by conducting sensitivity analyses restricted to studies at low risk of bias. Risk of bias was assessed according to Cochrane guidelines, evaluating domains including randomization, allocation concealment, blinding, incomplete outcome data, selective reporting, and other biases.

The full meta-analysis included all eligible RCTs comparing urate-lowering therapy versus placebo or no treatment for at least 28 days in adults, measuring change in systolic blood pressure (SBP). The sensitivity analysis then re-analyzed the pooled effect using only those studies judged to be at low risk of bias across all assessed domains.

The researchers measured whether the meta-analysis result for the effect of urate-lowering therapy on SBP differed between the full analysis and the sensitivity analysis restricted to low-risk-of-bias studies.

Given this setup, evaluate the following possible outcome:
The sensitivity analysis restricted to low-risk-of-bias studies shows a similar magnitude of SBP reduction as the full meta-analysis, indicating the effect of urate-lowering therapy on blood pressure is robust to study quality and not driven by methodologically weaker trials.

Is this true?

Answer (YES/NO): YES